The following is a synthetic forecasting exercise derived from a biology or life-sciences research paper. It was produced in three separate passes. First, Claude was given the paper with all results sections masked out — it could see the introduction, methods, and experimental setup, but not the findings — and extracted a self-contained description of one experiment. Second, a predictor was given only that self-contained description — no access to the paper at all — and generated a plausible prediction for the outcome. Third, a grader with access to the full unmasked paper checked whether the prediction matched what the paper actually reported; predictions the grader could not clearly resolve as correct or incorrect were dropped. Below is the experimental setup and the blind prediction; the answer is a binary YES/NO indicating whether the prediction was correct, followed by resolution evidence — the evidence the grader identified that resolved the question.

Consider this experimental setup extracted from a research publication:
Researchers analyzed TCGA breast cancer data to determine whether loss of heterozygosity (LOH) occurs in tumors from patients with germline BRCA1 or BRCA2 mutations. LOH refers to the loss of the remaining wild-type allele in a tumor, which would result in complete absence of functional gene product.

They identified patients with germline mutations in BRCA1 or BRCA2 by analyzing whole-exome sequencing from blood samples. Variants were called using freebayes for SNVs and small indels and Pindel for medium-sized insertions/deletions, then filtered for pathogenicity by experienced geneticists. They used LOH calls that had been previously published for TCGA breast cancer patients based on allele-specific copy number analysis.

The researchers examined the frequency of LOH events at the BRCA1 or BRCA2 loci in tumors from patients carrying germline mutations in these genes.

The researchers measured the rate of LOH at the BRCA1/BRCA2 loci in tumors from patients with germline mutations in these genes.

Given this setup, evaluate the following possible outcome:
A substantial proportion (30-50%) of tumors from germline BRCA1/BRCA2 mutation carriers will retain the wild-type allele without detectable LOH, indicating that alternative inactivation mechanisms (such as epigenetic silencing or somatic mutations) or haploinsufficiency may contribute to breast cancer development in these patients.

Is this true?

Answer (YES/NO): NO